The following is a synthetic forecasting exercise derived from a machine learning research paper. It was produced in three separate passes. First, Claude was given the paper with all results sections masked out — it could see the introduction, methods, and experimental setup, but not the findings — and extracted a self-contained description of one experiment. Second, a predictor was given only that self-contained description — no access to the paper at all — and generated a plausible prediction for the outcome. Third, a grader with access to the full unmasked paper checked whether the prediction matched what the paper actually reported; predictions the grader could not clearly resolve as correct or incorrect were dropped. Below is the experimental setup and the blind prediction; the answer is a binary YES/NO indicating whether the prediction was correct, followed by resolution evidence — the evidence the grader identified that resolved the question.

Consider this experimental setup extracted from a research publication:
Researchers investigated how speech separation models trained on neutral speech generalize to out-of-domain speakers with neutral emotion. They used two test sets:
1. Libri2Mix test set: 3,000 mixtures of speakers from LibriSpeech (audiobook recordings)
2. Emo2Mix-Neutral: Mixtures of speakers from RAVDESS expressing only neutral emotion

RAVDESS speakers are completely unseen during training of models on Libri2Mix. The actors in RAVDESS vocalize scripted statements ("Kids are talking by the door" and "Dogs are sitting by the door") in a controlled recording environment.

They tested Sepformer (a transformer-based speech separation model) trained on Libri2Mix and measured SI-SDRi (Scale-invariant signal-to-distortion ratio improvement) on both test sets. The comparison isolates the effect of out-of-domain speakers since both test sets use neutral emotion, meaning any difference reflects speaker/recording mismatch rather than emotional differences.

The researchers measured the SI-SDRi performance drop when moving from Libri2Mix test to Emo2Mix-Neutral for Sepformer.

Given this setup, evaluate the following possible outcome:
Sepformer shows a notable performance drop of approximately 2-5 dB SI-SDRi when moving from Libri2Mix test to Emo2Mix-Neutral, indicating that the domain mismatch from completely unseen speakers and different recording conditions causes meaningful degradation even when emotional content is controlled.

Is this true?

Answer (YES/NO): NO